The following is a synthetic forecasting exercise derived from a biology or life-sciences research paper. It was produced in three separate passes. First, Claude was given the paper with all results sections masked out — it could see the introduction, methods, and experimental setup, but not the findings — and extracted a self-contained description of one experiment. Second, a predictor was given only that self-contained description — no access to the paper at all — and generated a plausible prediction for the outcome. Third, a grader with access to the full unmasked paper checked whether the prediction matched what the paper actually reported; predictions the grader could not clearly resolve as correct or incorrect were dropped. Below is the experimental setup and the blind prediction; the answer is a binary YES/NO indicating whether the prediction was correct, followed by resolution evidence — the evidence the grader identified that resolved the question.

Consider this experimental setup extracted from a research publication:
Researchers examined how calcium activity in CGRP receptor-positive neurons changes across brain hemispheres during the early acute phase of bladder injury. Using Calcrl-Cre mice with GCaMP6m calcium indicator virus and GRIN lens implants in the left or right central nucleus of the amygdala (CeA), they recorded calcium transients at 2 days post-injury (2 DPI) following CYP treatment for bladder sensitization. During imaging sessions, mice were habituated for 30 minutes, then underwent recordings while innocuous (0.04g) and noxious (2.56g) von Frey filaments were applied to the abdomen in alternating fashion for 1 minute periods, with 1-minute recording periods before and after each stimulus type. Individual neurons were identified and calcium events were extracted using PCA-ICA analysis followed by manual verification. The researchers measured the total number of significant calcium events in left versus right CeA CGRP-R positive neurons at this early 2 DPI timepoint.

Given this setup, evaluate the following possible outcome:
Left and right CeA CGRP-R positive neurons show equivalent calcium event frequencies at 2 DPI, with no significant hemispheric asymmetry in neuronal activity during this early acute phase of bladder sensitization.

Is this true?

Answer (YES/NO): NO